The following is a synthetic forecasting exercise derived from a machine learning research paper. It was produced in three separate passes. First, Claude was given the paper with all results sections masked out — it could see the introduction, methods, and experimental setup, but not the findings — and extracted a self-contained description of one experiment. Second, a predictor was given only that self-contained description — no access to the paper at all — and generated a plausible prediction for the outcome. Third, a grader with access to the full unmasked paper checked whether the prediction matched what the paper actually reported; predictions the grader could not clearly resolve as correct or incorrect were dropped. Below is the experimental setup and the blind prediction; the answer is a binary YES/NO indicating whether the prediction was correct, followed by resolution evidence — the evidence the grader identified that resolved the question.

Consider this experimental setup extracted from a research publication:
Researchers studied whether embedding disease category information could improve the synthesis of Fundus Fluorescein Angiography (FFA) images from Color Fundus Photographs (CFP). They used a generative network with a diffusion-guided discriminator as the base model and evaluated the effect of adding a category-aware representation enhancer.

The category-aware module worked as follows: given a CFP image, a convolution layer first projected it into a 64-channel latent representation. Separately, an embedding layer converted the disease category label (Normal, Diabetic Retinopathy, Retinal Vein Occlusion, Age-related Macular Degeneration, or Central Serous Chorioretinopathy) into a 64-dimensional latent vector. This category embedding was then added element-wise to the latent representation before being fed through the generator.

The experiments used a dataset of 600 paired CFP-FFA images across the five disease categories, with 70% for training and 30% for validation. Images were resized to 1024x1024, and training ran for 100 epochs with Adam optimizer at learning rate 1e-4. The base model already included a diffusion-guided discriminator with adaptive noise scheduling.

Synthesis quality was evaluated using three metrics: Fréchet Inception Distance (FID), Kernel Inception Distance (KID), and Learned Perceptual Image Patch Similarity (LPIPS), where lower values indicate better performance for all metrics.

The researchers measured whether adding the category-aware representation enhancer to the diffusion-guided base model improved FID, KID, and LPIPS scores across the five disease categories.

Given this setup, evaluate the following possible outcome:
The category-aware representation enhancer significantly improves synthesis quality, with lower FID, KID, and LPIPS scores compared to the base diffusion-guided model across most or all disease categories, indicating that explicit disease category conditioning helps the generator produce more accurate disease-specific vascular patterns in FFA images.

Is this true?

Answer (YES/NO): YES